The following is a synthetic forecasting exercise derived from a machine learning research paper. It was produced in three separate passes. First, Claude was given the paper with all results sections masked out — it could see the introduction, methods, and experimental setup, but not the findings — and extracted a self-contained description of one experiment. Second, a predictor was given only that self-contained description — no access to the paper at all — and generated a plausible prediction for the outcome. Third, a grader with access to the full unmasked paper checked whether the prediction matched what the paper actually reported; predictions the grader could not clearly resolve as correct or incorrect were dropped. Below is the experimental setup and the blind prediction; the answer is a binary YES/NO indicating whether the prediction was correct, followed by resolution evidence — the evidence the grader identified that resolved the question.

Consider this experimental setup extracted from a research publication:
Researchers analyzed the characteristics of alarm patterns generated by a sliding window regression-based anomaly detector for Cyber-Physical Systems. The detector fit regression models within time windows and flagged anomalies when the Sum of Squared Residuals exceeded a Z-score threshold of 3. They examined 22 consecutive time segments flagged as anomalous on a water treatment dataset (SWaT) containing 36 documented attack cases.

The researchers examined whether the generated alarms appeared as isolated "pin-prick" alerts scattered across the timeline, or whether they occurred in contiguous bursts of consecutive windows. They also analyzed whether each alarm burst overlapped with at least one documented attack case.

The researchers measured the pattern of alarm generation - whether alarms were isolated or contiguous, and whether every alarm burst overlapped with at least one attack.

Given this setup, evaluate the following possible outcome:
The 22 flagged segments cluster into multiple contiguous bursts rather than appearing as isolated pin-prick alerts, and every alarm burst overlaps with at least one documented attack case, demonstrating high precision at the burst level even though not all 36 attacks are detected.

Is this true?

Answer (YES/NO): YES